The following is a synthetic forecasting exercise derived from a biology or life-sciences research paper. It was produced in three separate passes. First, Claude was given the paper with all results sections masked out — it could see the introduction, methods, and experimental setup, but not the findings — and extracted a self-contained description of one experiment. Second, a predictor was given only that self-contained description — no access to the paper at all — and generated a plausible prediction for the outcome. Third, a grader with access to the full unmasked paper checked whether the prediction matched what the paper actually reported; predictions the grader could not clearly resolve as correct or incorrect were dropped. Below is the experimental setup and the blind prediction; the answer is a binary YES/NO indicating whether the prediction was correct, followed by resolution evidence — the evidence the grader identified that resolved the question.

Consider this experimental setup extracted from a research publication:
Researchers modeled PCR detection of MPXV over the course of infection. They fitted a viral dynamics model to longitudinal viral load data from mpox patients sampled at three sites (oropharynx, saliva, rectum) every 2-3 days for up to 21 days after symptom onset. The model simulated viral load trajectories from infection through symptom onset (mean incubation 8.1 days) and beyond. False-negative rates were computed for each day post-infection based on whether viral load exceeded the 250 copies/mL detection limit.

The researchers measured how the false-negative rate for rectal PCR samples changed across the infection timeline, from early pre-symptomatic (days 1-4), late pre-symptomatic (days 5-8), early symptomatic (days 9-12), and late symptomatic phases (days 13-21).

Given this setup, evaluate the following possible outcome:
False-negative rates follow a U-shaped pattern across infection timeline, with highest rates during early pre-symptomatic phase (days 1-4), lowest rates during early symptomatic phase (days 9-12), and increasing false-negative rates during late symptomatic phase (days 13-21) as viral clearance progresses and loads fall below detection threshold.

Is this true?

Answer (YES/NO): NO